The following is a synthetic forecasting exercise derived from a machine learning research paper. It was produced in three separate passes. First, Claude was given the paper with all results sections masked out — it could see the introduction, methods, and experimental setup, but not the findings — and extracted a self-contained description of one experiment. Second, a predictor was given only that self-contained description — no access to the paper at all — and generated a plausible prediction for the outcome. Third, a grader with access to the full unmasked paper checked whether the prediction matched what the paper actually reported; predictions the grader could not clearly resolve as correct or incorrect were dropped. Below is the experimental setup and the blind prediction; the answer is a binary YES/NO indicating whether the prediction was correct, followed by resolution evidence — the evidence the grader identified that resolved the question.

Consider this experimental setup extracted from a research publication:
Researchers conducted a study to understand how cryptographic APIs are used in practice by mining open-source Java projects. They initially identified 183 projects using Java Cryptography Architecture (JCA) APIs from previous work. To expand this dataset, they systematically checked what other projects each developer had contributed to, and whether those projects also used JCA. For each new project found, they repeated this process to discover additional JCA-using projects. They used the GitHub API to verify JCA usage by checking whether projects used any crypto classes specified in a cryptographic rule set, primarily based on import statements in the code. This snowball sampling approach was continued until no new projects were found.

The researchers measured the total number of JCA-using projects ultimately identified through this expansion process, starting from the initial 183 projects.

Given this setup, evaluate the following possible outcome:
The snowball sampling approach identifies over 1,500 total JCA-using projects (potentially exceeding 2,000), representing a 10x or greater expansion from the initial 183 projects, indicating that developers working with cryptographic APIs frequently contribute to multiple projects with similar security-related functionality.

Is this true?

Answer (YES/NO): YES